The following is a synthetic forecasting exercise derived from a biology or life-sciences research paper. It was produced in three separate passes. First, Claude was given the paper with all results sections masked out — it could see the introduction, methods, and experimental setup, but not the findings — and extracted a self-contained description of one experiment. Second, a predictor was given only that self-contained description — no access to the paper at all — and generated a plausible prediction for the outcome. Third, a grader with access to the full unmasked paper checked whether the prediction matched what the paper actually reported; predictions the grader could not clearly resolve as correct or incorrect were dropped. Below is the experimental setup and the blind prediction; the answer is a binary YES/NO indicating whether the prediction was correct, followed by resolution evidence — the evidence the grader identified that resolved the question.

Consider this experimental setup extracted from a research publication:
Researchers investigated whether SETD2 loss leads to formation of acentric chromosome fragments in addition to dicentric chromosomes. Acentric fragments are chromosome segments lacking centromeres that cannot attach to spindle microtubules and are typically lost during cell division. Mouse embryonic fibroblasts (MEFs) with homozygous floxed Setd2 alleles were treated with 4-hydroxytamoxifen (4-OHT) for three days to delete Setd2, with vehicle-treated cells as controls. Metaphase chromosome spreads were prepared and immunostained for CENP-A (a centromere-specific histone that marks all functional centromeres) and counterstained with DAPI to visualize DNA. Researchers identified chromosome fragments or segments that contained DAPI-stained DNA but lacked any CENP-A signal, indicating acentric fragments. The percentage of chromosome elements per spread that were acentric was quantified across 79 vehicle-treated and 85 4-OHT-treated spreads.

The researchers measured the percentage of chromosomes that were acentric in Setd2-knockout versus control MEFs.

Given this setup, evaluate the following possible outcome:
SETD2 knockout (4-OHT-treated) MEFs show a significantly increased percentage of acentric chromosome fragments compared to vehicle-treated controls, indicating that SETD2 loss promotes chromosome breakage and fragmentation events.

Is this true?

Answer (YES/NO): YES